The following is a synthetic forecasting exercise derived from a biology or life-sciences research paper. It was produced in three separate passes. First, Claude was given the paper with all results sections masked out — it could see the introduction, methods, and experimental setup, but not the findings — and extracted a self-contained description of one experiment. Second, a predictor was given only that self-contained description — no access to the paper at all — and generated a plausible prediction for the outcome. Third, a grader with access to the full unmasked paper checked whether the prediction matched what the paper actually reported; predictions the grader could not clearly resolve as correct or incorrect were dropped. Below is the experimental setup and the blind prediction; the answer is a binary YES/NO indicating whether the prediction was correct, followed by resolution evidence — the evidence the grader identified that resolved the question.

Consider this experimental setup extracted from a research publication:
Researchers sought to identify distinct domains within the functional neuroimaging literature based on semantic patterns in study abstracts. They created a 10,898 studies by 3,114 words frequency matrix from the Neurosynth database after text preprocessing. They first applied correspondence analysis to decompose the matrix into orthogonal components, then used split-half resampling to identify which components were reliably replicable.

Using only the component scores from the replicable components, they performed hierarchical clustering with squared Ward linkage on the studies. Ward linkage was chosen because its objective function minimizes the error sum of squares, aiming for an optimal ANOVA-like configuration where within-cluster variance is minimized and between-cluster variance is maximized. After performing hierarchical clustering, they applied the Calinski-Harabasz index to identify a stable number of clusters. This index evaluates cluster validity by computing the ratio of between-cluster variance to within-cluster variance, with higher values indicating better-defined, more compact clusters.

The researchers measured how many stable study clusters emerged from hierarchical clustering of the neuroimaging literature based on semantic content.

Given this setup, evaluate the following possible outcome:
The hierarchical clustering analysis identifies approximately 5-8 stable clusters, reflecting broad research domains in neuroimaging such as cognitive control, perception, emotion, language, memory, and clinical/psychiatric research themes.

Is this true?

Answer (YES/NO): YES